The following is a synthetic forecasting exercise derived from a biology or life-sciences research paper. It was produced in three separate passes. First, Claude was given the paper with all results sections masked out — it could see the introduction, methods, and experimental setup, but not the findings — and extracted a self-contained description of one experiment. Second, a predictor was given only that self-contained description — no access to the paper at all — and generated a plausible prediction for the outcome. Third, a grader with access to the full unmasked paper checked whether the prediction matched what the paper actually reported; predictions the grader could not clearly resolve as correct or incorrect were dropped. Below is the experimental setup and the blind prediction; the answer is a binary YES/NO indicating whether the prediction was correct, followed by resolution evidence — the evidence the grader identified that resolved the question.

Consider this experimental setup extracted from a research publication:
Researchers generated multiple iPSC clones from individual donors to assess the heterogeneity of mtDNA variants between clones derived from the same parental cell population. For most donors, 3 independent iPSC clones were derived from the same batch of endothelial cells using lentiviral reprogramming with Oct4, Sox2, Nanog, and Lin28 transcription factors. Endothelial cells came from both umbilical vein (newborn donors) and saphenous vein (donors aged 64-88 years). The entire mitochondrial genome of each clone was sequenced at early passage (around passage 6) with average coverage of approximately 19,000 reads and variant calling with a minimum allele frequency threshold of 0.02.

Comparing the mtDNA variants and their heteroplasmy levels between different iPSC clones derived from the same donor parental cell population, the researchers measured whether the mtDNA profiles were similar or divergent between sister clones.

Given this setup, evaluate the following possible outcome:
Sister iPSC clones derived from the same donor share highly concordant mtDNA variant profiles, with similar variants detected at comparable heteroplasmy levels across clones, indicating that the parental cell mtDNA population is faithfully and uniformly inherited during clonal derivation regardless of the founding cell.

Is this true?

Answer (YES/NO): NO